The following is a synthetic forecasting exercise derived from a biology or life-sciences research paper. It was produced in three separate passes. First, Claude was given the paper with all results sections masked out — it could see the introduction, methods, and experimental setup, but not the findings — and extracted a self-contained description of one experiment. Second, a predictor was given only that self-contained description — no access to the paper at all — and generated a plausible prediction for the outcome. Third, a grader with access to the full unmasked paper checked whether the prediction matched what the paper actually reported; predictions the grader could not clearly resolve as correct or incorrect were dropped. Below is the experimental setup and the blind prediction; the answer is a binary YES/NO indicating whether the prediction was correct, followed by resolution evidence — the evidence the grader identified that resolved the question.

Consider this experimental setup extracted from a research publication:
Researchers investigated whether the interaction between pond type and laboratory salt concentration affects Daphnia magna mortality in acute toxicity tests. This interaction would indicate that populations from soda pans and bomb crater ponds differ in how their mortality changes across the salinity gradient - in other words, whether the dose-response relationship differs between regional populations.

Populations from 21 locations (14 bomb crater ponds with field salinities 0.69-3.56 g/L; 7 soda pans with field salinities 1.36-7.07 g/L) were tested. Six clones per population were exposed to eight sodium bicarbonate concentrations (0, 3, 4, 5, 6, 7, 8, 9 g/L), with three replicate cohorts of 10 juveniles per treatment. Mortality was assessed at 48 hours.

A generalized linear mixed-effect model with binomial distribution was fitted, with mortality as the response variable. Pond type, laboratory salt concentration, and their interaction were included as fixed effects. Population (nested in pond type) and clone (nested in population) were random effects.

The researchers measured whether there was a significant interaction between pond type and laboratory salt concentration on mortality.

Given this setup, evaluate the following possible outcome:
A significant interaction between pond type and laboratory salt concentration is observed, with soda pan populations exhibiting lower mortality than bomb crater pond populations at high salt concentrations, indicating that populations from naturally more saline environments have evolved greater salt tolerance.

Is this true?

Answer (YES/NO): YES